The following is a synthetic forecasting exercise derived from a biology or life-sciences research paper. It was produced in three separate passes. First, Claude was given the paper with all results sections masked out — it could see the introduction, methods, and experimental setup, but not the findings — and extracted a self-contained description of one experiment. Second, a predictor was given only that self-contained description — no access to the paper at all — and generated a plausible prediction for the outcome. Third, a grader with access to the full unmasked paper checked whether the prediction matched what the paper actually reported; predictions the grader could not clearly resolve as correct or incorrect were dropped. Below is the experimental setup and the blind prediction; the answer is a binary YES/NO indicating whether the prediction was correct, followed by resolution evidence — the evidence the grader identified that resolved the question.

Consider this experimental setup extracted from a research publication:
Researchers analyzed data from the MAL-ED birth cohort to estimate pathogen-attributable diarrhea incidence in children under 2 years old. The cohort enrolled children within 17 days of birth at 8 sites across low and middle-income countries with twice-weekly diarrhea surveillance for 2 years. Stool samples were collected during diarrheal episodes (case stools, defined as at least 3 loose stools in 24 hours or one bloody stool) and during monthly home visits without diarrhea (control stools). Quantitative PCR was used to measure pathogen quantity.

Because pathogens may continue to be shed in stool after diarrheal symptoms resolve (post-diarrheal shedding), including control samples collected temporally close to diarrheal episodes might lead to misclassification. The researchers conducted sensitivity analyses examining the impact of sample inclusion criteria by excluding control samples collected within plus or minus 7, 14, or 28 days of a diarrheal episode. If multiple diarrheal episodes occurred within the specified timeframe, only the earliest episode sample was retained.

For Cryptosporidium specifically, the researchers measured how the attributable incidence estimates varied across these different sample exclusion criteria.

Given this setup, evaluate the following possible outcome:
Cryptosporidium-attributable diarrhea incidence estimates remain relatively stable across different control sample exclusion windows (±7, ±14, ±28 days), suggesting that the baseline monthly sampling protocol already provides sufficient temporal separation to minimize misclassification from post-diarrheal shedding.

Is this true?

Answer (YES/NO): NO